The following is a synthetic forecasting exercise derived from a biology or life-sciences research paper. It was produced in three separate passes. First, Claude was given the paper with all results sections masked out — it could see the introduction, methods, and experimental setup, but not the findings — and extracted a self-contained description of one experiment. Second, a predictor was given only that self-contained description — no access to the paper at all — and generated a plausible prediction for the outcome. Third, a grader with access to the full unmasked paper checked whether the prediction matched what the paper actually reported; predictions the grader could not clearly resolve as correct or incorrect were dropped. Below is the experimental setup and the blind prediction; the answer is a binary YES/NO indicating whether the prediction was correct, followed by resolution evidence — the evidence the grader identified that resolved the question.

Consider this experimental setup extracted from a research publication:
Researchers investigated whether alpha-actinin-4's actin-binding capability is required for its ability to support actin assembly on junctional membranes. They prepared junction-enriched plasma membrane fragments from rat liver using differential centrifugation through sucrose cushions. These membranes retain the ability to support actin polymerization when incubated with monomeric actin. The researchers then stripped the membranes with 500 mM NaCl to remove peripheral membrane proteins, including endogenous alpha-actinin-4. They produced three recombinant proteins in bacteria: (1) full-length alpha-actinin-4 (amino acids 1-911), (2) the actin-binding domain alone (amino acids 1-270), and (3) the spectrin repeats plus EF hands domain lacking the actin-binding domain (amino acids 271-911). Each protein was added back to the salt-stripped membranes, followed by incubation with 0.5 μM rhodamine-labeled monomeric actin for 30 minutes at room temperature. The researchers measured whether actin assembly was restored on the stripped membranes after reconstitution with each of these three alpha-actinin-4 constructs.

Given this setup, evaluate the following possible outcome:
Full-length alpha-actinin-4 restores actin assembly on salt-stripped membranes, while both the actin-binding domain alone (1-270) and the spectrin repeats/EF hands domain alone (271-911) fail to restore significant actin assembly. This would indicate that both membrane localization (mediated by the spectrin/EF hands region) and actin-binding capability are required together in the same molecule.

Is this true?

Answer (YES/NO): YES